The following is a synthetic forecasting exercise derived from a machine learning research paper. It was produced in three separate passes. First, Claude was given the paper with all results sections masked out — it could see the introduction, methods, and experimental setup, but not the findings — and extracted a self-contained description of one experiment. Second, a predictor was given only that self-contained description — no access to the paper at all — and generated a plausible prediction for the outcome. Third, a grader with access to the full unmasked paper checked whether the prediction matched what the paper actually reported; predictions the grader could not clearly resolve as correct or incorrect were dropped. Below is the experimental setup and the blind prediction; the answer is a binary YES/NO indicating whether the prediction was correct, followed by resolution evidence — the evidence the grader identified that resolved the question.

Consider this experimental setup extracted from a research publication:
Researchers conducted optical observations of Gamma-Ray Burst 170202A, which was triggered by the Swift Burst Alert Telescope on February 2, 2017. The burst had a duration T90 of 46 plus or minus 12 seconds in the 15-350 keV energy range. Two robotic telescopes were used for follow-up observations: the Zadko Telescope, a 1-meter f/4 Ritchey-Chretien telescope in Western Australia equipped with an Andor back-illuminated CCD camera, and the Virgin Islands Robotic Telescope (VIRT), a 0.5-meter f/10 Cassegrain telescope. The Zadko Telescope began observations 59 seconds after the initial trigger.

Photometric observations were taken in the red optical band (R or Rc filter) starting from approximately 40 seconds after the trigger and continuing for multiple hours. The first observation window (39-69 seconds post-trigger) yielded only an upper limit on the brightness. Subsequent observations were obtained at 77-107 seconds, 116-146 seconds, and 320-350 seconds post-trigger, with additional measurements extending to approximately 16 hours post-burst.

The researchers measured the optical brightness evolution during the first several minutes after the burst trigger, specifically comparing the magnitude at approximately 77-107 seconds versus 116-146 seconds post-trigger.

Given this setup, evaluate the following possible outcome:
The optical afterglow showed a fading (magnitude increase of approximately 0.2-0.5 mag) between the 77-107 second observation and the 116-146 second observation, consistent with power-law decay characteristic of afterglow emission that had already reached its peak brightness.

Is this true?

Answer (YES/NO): NO